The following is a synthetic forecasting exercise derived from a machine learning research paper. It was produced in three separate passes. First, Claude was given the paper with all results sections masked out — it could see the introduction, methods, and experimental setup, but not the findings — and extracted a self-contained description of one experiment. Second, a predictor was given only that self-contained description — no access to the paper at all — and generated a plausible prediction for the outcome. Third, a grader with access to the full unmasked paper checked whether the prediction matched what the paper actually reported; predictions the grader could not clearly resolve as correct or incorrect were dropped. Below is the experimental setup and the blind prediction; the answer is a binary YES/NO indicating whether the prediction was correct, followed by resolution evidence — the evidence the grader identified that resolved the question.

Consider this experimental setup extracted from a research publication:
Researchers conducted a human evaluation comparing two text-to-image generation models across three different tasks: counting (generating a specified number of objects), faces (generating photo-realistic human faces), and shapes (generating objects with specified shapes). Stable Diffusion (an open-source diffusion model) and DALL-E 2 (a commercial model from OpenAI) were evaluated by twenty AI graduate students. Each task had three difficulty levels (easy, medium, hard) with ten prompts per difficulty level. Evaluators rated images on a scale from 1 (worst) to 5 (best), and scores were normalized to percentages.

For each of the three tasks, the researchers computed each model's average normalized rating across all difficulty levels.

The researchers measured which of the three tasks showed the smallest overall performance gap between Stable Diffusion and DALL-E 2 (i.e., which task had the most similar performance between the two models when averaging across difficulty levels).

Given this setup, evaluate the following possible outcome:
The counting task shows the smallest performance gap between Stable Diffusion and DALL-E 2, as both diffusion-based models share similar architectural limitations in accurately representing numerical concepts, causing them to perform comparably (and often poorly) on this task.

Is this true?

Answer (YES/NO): NO